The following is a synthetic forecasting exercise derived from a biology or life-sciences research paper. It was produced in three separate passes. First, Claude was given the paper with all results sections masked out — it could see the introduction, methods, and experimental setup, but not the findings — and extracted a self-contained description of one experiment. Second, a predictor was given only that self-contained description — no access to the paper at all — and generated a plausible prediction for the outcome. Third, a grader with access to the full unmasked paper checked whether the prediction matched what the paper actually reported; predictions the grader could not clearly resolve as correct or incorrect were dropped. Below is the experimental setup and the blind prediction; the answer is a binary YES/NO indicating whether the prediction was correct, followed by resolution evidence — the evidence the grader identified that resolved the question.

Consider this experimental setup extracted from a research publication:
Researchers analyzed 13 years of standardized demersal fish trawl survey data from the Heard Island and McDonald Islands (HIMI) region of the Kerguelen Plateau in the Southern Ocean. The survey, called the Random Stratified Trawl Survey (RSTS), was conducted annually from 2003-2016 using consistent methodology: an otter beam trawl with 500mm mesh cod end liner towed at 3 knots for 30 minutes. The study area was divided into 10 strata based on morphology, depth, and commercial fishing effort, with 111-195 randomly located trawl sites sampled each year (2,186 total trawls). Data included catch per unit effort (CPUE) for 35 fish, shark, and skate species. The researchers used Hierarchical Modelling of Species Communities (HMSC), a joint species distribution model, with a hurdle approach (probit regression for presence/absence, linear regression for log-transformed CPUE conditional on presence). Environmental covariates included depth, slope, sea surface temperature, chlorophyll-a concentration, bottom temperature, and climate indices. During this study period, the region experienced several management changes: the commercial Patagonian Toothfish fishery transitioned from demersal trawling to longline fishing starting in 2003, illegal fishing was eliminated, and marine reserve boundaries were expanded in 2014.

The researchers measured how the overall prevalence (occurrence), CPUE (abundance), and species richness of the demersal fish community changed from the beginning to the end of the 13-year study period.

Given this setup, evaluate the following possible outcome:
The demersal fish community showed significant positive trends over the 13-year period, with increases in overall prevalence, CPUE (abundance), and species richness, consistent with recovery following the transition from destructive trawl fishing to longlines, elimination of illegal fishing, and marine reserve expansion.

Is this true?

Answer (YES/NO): YES